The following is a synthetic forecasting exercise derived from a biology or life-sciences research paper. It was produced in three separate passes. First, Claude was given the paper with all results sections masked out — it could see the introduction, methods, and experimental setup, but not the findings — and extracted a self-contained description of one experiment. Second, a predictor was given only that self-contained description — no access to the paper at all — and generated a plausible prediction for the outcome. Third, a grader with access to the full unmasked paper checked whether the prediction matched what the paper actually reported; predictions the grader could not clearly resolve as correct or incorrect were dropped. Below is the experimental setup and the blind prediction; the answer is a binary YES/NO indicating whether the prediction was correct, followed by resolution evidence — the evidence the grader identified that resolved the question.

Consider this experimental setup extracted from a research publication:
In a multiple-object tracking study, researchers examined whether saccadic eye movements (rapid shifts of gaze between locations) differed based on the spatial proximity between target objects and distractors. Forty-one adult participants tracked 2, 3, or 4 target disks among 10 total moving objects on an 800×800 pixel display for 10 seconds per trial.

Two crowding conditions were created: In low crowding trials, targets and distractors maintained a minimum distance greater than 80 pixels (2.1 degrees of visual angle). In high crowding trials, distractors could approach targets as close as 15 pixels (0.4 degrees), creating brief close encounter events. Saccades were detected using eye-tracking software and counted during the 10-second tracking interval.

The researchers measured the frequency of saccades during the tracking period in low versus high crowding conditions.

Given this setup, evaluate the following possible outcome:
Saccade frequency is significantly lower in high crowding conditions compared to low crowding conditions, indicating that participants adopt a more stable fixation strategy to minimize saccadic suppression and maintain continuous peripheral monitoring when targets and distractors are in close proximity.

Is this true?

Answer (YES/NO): NO